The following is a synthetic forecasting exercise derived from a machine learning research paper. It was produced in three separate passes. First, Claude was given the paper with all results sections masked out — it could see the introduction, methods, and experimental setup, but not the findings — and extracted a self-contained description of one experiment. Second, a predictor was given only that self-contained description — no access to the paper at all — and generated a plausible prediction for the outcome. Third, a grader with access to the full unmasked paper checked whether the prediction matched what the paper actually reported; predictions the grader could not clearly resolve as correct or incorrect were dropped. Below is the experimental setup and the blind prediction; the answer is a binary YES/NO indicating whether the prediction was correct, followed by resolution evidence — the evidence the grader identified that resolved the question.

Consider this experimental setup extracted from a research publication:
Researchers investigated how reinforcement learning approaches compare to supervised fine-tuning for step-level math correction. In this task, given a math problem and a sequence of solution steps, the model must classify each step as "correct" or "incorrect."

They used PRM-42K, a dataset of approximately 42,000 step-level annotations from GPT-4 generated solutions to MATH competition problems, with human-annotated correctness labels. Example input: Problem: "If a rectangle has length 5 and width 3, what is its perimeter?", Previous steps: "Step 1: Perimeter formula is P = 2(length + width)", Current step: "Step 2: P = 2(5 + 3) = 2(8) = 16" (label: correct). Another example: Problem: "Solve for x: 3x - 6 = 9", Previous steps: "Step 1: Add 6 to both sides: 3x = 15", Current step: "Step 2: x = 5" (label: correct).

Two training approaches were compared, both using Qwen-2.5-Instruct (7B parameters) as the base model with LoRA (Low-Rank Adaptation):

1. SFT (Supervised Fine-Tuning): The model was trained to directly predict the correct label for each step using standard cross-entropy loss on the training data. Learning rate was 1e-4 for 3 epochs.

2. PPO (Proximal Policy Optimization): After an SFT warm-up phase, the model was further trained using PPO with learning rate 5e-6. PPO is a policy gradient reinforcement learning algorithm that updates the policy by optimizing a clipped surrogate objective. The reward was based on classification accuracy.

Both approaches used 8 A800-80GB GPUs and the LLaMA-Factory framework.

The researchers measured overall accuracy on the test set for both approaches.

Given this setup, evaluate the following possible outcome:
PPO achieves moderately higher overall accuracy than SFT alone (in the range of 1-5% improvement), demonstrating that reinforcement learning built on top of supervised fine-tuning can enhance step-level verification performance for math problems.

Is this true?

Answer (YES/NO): YES